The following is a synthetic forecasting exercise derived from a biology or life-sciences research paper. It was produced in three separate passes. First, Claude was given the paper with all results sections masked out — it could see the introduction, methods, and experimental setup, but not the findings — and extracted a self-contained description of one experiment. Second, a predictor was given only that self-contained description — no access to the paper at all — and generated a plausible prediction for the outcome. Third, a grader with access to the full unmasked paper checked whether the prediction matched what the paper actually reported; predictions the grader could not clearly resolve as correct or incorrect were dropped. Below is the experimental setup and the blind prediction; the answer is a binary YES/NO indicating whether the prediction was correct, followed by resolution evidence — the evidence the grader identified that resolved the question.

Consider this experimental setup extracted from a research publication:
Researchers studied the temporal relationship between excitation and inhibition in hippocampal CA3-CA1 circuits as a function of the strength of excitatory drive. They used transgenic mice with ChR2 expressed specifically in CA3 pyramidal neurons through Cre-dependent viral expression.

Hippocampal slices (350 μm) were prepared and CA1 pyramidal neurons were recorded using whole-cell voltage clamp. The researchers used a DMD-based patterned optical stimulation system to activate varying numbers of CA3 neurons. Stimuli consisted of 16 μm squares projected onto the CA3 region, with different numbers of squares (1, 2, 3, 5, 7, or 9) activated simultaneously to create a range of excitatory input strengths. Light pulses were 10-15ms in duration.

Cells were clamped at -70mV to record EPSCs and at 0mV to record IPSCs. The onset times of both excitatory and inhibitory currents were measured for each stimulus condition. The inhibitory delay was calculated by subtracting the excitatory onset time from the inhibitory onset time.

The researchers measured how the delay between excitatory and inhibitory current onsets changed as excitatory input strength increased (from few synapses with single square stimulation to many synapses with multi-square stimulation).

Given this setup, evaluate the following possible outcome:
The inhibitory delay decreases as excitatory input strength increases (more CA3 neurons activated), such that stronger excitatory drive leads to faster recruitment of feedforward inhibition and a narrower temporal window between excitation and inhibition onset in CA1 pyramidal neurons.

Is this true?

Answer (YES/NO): YES